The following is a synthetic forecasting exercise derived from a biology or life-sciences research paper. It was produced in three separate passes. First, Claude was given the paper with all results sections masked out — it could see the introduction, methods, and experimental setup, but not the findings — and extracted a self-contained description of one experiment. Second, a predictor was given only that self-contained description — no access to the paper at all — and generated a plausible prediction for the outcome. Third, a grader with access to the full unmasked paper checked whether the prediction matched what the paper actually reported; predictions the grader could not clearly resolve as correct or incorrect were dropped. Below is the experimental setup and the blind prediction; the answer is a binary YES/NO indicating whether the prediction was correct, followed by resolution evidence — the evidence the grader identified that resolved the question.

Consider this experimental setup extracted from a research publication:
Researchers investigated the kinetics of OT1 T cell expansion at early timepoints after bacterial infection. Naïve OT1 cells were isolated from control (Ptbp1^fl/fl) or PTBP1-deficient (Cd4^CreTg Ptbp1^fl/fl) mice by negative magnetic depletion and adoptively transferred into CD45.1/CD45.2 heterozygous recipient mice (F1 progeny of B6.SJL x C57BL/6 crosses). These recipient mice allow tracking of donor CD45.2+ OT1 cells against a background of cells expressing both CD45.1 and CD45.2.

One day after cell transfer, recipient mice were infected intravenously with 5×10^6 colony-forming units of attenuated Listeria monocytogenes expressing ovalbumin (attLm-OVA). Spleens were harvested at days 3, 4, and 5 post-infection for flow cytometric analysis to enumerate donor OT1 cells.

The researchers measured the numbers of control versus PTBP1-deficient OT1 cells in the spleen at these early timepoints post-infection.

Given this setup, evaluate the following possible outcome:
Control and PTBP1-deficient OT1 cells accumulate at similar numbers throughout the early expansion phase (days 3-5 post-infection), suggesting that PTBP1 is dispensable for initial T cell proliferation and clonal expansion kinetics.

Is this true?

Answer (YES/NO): NO